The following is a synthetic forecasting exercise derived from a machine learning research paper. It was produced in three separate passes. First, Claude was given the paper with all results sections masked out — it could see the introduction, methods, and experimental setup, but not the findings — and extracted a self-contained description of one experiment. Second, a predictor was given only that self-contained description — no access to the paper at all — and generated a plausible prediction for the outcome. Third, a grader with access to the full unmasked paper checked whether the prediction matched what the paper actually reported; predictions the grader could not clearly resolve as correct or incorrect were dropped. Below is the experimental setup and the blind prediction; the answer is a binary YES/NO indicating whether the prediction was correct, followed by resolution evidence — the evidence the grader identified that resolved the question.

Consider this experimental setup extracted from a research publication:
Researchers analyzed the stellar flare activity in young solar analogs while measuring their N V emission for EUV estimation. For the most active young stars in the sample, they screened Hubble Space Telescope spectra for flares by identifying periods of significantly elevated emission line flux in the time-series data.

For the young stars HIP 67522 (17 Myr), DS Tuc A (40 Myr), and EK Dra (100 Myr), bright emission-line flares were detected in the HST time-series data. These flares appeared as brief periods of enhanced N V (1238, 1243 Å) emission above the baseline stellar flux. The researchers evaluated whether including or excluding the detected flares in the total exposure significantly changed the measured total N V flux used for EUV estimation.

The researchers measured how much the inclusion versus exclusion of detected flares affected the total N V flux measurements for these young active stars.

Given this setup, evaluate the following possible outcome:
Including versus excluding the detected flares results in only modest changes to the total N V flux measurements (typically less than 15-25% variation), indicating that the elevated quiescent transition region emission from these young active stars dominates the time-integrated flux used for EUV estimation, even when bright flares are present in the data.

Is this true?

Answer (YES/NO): YES